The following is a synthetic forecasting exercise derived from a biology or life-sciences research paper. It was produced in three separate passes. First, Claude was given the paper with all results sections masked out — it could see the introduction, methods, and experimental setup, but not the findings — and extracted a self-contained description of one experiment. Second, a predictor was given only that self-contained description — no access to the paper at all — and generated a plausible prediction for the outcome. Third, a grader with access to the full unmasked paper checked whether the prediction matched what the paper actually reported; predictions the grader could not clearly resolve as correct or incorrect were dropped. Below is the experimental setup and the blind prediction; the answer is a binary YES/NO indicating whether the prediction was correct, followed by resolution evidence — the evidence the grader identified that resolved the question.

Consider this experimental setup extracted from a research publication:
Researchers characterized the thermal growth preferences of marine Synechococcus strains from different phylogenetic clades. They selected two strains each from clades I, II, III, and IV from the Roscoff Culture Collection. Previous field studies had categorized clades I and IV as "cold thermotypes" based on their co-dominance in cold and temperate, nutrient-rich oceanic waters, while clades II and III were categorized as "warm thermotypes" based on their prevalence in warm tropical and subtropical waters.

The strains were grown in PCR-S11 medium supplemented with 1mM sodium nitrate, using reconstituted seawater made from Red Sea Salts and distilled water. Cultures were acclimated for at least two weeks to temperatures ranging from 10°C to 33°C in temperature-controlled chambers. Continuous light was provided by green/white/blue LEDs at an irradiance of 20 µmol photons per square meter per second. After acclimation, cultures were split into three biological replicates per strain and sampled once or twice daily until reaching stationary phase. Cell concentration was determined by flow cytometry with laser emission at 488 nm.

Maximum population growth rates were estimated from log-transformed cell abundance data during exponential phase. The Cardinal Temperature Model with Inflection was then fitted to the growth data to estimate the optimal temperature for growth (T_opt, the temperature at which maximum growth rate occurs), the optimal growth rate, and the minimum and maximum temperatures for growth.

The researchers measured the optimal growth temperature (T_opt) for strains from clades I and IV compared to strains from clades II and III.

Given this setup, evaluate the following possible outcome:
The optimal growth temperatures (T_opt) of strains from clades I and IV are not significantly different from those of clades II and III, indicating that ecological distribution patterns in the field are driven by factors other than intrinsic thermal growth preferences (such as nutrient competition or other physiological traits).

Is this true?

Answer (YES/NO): NO